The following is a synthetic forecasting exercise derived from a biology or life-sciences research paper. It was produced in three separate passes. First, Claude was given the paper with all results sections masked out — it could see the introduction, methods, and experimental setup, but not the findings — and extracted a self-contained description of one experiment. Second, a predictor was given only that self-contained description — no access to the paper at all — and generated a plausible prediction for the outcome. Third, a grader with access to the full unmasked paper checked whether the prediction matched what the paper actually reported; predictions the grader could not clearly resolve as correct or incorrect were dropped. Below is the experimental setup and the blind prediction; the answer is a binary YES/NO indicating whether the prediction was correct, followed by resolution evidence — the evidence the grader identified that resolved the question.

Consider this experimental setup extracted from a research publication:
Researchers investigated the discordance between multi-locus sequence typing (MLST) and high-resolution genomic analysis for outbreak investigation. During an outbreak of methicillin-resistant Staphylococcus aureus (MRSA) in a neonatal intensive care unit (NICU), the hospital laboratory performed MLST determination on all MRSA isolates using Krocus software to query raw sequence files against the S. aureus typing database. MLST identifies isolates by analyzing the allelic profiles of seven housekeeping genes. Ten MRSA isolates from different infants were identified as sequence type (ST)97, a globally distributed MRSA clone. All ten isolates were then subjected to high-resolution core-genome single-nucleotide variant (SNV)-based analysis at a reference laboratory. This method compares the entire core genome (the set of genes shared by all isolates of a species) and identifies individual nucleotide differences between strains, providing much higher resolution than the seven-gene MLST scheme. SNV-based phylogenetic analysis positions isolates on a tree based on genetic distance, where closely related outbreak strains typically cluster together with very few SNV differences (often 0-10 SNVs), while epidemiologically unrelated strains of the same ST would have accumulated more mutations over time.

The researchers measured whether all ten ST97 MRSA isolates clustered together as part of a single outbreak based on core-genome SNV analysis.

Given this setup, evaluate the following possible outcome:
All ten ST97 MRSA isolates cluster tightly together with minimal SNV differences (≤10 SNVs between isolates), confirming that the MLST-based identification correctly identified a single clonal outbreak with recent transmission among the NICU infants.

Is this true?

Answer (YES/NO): NO